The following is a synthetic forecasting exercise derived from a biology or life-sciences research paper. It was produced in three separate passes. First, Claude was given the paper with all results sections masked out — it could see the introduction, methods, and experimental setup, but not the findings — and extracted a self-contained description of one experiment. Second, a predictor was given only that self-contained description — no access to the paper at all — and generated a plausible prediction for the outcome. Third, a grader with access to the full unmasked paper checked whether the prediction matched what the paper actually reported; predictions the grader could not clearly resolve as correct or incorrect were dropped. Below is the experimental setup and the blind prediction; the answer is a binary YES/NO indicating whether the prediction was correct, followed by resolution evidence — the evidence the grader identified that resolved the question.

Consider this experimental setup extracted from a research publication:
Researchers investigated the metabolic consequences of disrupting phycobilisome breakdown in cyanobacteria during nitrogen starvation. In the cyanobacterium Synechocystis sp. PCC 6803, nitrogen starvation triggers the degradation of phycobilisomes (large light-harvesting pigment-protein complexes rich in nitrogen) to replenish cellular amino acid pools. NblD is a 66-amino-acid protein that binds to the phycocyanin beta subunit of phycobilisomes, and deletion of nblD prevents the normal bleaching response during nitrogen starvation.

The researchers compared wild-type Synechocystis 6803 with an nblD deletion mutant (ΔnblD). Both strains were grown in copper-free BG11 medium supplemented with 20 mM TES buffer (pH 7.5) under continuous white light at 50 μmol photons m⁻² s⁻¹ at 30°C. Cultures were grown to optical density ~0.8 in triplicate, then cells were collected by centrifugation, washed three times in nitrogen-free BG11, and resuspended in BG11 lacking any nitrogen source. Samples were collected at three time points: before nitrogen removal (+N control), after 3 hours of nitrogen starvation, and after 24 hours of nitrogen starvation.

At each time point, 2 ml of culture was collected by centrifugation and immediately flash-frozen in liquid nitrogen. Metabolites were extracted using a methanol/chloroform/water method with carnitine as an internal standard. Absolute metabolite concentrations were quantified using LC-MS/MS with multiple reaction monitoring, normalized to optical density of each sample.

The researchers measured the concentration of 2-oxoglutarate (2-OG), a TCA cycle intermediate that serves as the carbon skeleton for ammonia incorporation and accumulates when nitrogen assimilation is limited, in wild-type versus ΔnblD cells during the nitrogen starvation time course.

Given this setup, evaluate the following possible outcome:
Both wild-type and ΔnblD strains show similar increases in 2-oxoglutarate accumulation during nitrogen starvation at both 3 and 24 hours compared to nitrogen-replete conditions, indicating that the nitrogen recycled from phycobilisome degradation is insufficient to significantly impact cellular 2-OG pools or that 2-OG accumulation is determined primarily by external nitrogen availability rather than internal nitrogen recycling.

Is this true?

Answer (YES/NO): NO